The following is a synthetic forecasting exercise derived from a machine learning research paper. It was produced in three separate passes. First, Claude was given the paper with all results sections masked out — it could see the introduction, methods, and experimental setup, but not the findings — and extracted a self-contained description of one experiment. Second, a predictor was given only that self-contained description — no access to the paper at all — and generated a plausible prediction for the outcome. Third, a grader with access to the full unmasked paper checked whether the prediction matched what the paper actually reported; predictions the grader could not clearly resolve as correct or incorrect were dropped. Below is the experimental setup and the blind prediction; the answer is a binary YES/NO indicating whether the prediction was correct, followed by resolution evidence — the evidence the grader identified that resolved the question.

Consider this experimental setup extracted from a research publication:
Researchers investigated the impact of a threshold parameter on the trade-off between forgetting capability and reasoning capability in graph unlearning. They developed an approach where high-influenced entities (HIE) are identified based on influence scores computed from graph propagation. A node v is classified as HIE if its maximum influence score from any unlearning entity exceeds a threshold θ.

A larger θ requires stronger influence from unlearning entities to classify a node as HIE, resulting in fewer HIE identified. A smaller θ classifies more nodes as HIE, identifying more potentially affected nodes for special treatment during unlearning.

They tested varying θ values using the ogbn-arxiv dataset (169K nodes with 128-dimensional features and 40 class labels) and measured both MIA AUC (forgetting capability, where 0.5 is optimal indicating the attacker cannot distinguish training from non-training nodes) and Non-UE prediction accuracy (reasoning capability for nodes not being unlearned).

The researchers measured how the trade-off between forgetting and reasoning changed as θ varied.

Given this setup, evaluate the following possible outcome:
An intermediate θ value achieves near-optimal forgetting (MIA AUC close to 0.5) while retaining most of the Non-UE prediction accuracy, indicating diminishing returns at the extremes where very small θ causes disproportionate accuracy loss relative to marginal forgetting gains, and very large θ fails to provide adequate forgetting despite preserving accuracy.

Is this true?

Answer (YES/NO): NO